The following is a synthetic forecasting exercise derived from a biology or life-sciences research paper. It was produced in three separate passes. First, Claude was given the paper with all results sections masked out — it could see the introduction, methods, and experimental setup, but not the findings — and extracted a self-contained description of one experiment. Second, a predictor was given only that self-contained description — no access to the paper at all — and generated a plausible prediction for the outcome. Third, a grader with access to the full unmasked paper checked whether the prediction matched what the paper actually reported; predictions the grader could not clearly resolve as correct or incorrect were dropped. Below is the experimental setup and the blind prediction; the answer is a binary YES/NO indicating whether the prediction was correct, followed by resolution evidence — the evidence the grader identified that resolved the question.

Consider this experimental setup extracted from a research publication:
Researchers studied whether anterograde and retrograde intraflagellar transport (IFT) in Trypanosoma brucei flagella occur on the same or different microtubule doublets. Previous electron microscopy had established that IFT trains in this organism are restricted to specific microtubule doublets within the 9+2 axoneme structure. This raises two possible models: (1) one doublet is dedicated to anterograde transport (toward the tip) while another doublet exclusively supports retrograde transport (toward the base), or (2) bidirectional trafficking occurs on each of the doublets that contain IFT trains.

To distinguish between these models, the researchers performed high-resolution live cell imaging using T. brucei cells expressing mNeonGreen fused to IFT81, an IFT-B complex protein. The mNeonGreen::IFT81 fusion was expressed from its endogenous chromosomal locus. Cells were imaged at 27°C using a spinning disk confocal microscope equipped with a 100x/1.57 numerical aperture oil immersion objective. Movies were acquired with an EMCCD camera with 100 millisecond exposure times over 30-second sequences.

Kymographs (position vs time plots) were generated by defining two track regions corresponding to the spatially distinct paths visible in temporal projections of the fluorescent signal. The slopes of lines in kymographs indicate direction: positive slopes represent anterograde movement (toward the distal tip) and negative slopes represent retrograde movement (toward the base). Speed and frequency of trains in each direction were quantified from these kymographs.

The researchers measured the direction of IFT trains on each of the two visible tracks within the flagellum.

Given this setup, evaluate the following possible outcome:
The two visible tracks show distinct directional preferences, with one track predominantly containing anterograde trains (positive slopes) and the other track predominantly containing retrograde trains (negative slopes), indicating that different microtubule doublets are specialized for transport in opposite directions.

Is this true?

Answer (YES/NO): NO